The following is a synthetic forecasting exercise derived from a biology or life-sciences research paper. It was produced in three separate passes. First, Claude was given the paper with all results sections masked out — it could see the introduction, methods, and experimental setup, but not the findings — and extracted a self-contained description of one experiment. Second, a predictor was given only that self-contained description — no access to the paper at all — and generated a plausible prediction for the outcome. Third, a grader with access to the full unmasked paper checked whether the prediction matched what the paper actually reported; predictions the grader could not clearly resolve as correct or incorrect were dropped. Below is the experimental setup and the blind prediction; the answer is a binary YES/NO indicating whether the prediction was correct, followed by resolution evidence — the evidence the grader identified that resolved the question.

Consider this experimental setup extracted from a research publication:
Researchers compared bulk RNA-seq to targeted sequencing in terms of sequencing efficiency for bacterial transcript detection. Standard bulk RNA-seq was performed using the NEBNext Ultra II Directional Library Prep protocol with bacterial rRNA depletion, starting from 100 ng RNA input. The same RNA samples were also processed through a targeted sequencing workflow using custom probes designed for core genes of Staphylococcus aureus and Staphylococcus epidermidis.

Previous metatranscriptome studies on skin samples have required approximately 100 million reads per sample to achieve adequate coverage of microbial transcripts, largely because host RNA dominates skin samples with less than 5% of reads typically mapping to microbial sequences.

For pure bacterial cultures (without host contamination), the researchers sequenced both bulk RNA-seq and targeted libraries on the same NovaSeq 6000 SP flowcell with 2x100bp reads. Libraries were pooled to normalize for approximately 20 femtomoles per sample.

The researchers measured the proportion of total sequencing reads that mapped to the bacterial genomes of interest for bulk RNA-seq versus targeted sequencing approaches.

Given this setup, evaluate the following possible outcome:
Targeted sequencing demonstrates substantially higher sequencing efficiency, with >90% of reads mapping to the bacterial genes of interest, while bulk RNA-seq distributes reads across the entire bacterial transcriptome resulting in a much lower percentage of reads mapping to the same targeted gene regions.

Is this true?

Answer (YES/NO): YES